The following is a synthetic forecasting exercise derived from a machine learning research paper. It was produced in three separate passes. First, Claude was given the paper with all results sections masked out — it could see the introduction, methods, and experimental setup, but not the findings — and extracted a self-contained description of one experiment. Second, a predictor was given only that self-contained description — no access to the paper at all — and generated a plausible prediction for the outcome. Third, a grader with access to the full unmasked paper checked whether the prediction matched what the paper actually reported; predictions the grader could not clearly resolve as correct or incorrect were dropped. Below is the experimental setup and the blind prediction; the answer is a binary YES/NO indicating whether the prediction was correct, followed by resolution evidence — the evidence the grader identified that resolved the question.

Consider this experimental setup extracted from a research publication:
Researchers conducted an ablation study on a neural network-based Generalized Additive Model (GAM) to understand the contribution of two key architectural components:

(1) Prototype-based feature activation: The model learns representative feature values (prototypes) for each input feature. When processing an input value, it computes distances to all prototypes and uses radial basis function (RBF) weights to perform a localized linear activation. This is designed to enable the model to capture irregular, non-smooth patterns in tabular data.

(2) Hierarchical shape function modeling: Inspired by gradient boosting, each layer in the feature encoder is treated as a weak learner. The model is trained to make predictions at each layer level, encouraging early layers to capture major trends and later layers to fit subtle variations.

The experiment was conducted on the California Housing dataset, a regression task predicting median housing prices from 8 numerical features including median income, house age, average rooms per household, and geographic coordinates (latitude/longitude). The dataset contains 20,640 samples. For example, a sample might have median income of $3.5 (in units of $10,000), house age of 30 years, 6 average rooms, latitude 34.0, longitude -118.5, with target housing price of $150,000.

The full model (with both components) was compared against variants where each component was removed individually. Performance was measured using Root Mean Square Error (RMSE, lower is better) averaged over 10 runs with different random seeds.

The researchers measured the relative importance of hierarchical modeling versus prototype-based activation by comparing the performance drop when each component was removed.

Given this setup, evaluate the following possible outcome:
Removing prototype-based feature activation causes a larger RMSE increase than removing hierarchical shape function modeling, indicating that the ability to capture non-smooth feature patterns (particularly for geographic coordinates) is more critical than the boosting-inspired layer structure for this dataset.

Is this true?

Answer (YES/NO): NO